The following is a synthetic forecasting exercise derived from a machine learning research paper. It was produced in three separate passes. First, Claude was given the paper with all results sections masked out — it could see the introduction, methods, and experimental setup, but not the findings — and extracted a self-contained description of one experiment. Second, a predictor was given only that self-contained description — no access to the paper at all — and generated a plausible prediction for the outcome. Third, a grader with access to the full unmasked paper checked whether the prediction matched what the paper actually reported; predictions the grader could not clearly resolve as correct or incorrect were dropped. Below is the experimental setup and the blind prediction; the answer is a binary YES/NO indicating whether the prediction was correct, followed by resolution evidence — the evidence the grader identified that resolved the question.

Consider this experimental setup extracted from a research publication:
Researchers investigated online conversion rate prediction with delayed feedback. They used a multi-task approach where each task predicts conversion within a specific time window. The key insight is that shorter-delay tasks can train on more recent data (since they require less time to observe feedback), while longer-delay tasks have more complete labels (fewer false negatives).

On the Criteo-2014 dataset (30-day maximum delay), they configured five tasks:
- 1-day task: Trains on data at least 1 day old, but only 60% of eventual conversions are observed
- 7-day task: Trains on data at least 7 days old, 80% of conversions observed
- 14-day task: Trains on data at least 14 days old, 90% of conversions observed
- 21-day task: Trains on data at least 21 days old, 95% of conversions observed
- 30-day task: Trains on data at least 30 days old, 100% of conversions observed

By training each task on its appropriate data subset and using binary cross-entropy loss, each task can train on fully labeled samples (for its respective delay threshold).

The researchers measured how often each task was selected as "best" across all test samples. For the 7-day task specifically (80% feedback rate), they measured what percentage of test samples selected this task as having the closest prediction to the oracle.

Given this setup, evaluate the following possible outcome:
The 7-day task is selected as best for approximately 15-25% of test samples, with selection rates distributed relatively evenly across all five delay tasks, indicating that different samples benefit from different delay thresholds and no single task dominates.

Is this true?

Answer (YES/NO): NO